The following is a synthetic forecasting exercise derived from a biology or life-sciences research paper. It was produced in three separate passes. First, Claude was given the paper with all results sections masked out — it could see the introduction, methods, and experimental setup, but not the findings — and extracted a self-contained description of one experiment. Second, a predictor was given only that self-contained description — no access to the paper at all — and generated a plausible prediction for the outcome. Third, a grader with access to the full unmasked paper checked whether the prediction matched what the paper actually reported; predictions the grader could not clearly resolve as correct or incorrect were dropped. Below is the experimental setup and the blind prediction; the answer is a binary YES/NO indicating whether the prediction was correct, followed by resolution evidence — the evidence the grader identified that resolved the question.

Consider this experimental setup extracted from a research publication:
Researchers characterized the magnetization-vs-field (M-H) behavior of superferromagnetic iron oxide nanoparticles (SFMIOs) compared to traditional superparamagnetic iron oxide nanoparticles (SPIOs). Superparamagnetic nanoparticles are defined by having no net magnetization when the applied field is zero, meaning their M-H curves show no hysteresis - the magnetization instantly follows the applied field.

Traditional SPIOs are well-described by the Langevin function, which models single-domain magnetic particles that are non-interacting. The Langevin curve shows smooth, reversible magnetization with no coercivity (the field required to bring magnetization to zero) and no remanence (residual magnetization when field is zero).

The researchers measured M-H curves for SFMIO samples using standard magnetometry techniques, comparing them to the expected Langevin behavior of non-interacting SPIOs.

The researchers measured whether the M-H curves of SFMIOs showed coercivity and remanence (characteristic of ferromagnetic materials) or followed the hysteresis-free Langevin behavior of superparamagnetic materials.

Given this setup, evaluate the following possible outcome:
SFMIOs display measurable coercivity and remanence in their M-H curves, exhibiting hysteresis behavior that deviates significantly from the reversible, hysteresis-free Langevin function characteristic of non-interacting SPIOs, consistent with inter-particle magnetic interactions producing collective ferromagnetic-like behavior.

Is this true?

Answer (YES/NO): YES